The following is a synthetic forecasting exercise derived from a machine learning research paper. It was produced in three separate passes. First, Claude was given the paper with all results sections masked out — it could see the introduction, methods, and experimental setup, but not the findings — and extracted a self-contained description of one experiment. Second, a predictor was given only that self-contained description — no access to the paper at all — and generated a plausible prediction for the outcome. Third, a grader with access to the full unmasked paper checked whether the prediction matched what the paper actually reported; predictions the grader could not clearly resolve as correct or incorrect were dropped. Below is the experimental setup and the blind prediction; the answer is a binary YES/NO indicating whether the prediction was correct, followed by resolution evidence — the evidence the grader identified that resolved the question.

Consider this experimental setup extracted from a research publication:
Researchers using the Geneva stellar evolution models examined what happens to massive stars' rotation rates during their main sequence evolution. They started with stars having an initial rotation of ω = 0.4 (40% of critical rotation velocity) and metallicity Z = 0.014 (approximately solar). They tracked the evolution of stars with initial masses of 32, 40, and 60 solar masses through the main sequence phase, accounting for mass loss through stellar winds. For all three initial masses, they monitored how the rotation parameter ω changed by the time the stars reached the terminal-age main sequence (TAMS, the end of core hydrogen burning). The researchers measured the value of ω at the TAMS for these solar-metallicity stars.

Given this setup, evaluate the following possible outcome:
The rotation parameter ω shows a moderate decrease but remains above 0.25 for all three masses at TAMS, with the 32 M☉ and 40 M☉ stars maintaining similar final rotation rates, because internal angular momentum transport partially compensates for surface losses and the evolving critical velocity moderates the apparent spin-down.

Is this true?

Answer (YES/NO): NO